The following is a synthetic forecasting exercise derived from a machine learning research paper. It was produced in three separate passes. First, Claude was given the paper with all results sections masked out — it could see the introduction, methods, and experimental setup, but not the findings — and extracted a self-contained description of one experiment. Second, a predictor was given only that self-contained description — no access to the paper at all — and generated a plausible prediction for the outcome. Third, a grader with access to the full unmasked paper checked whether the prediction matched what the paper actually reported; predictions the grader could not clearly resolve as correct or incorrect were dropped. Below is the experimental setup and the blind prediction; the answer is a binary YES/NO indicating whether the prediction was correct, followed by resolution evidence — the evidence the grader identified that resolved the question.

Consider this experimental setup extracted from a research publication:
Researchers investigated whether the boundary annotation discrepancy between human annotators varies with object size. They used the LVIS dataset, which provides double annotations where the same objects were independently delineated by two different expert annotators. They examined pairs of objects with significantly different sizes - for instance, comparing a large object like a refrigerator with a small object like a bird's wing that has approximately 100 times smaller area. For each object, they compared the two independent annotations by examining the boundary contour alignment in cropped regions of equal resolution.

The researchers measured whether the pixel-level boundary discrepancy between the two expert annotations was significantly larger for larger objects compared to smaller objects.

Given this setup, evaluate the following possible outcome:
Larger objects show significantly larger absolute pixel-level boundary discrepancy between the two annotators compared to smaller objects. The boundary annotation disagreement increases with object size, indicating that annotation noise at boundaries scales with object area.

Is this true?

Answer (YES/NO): NO